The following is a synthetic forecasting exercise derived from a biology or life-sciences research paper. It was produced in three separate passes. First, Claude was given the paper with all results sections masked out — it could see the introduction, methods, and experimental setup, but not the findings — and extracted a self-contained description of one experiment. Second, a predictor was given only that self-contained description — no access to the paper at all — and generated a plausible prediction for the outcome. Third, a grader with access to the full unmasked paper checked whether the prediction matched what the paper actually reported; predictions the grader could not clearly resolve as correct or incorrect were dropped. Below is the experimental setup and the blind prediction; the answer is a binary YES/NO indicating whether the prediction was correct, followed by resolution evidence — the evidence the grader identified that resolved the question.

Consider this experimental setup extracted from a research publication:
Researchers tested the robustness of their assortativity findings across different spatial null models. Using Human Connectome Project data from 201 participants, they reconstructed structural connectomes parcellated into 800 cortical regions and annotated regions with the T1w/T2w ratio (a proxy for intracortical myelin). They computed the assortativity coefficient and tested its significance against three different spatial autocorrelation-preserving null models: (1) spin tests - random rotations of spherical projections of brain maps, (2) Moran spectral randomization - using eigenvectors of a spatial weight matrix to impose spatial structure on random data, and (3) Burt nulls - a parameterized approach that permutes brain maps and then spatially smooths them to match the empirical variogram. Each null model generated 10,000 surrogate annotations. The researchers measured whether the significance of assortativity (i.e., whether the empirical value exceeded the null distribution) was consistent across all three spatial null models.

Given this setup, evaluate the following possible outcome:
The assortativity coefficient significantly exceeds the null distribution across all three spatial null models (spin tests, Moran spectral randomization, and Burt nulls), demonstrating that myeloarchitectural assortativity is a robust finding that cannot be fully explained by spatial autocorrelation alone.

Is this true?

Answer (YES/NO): NO